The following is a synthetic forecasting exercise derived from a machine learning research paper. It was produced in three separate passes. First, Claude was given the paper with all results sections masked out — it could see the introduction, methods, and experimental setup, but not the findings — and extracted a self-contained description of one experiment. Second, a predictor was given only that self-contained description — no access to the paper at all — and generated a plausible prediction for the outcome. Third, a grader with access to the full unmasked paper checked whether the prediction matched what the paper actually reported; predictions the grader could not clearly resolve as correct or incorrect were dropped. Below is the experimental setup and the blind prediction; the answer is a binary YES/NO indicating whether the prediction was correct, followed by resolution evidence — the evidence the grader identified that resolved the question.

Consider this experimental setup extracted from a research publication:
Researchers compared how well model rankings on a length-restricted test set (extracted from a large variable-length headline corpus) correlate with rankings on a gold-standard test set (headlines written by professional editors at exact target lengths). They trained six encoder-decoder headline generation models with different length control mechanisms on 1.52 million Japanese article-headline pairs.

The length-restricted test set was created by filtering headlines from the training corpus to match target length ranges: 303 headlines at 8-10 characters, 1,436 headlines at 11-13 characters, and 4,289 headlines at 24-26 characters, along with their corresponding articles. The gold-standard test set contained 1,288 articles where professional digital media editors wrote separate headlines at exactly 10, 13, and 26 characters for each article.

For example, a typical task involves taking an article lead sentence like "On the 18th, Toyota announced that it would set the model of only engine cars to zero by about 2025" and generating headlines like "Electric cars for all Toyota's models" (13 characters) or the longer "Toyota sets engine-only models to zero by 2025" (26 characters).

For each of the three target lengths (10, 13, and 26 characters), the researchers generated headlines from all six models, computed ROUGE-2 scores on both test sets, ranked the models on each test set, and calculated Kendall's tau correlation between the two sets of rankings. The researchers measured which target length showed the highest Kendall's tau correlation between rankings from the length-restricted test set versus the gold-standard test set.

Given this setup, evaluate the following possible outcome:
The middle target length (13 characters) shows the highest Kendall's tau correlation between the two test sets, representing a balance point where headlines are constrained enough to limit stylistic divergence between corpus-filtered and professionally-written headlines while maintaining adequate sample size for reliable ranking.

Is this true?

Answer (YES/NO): NO